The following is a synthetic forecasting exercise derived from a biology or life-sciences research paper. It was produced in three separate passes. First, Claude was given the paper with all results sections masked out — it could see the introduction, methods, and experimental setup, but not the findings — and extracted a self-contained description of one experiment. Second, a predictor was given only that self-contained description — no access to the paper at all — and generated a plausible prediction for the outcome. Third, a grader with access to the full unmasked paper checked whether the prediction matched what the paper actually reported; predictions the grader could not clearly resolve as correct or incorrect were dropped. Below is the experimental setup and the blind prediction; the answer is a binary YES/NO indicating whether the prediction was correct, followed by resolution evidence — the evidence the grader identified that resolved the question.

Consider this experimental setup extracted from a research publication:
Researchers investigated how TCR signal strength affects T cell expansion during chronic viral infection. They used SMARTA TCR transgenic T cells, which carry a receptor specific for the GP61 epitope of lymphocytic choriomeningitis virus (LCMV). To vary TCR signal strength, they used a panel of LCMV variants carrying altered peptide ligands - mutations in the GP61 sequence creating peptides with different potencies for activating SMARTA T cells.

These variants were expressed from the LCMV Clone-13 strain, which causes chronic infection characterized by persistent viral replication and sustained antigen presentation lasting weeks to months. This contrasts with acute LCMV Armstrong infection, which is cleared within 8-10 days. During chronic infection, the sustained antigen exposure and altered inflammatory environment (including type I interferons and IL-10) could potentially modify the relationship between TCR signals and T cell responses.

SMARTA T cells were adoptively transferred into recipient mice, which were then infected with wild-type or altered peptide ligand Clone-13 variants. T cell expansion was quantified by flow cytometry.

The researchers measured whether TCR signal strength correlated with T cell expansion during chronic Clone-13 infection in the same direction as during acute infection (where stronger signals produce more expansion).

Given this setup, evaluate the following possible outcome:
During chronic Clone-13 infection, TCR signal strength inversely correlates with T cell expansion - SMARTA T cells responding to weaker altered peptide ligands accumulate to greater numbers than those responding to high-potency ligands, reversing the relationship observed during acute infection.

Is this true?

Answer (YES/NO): NO